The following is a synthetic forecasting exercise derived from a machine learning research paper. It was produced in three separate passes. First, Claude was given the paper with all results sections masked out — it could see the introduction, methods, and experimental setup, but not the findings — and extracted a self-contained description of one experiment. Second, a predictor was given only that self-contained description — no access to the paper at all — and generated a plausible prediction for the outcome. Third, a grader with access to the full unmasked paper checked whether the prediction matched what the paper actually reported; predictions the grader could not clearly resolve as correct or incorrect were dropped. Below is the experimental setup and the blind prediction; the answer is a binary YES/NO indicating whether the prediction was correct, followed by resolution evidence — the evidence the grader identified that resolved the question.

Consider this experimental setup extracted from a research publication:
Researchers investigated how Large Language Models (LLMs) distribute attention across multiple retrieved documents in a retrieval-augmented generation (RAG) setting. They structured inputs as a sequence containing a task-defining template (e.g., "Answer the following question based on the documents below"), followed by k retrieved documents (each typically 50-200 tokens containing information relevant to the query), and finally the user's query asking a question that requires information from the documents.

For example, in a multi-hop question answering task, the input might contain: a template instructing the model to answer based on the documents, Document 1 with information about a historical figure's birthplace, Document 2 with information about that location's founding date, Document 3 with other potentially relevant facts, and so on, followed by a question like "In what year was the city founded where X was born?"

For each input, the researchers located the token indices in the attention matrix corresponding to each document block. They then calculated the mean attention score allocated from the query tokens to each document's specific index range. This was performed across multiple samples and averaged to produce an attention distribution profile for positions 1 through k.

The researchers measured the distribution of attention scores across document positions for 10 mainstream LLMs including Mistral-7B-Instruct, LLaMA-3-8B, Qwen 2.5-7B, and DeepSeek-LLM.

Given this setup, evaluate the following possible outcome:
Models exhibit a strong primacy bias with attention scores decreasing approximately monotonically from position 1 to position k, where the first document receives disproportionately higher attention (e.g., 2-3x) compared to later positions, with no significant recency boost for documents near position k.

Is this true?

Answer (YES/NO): NO